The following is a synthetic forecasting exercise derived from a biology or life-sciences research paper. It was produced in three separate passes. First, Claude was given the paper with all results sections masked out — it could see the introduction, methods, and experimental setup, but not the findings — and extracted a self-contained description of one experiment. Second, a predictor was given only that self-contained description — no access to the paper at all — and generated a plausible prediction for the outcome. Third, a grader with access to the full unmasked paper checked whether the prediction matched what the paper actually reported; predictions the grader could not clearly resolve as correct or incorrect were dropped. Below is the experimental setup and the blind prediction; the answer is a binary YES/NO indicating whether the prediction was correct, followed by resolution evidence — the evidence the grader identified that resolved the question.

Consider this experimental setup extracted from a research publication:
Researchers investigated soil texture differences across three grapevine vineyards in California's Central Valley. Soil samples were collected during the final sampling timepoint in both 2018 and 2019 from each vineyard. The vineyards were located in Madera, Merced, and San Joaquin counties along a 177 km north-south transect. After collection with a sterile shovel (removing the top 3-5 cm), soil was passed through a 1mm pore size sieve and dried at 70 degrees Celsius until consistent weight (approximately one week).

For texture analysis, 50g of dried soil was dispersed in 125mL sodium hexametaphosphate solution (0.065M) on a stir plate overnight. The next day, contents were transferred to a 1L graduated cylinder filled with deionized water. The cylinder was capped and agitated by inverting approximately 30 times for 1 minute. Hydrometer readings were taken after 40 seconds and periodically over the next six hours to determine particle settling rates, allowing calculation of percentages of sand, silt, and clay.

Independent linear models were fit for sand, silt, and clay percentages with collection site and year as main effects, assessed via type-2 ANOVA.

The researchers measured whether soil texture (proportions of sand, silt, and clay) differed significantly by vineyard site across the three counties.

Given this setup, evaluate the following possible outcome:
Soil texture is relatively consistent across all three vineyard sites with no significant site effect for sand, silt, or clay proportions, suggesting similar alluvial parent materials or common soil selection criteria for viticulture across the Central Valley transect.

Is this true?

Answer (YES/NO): NO